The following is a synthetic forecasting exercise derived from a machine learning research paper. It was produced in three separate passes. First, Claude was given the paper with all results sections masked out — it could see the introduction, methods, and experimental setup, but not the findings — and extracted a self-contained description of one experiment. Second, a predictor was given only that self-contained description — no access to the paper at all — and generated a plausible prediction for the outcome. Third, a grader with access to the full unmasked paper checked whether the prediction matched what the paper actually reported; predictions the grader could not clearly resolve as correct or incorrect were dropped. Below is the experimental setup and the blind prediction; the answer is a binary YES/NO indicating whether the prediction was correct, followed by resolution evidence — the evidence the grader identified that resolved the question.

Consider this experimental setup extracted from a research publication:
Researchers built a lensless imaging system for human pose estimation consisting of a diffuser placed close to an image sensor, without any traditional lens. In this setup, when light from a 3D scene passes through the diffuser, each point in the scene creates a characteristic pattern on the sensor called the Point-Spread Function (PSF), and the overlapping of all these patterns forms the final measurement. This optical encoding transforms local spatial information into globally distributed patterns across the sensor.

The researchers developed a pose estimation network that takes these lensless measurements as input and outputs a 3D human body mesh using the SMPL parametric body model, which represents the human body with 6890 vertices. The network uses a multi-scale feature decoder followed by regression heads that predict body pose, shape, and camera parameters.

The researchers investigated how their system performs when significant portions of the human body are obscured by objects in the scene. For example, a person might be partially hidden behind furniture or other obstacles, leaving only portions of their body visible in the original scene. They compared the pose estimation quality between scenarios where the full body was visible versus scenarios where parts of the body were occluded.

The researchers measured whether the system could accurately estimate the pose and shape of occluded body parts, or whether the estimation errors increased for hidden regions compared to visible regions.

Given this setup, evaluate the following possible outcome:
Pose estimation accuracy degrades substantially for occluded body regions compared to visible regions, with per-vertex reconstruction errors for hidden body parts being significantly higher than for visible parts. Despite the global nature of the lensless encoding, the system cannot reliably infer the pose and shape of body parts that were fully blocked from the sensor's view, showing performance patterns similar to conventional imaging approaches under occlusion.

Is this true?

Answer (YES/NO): YES